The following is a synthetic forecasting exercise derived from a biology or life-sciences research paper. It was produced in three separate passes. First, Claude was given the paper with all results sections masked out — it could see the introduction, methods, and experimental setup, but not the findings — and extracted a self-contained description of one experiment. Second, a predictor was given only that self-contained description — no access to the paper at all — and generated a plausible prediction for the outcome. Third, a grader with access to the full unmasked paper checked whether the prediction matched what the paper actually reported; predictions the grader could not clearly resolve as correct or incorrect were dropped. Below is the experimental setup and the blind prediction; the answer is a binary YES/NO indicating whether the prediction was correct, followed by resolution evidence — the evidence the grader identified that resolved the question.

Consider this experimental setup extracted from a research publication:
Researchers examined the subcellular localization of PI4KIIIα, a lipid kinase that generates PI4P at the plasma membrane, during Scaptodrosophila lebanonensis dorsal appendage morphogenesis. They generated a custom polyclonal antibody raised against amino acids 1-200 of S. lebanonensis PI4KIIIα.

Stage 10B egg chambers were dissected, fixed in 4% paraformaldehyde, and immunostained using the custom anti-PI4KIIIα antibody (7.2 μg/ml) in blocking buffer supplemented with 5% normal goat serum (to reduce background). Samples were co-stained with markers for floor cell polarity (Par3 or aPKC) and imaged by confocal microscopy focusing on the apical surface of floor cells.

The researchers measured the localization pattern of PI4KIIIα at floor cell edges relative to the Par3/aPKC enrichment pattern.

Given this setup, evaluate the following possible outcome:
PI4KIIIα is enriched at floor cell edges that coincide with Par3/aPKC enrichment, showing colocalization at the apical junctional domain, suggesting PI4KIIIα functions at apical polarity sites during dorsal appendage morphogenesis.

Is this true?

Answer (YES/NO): YES